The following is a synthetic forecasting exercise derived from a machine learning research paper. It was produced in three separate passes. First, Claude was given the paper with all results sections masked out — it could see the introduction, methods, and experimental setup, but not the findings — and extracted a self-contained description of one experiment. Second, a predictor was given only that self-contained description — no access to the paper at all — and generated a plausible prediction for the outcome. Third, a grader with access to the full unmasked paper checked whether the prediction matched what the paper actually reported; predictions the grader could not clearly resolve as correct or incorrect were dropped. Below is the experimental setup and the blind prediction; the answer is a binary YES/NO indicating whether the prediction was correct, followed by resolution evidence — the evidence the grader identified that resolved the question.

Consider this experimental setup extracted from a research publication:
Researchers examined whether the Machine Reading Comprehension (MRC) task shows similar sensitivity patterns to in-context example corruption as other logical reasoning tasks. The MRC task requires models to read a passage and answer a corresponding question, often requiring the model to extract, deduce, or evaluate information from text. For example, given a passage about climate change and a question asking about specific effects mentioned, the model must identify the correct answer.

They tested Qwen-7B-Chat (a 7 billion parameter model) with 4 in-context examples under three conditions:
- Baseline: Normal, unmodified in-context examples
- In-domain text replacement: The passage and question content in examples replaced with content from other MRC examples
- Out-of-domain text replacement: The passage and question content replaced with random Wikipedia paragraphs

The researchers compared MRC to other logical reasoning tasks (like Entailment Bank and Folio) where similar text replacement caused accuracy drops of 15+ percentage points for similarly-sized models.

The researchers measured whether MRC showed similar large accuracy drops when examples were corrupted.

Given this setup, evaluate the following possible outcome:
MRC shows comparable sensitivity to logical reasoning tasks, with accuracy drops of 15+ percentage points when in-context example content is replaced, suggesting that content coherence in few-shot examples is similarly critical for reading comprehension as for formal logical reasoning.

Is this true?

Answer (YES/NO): NO